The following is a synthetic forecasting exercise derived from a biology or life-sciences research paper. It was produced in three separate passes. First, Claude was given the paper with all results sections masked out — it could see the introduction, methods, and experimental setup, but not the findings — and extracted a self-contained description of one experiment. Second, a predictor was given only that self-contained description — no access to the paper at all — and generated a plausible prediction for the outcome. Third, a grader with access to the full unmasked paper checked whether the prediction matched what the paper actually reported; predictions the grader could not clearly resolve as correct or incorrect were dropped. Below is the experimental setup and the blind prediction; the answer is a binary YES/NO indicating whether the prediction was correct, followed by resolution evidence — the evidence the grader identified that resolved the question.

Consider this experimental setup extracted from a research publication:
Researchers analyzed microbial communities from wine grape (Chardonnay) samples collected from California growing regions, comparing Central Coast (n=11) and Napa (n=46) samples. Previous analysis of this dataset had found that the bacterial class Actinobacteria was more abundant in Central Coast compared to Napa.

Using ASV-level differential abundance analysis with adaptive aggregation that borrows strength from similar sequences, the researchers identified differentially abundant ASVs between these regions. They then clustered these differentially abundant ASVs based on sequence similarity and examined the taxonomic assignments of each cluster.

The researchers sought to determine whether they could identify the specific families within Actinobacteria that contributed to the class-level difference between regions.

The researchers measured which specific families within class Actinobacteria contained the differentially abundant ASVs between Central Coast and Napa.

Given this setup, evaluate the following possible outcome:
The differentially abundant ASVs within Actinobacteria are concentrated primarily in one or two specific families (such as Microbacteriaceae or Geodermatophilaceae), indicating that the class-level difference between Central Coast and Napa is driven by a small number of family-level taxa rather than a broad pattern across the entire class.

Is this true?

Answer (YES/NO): NO